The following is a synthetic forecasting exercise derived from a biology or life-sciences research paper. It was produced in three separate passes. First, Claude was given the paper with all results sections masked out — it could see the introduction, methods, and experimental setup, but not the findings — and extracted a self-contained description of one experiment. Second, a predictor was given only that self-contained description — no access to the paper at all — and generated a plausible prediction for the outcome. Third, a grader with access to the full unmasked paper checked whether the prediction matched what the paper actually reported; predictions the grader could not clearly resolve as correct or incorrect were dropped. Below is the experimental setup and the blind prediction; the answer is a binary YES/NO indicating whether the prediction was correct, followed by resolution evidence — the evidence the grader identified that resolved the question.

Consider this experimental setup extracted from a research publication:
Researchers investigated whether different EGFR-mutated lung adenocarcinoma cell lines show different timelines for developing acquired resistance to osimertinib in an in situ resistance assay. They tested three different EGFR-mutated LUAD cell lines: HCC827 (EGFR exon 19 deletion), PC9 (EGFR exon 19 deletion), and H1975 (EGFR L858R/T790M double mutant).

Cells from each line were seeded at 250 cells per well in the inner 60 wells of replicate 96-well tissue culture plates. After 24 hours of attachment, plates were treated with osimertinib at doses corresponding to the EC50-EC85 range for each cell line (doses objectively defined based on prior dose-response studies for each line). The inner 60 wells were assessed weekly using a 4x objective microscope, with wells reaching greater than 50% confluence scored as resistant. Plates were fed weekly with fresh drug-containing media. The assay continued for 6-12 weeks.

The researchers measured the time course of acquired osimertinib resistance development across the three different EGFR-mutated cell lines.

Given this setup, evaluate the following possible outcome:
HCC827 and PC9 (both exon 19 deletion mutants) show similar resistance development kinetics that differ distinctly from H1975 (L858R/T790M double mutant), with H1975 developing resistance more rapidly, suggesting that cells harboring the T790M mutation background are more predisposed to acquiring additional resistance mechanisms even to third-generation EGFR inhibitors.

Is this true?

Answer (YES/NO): NO